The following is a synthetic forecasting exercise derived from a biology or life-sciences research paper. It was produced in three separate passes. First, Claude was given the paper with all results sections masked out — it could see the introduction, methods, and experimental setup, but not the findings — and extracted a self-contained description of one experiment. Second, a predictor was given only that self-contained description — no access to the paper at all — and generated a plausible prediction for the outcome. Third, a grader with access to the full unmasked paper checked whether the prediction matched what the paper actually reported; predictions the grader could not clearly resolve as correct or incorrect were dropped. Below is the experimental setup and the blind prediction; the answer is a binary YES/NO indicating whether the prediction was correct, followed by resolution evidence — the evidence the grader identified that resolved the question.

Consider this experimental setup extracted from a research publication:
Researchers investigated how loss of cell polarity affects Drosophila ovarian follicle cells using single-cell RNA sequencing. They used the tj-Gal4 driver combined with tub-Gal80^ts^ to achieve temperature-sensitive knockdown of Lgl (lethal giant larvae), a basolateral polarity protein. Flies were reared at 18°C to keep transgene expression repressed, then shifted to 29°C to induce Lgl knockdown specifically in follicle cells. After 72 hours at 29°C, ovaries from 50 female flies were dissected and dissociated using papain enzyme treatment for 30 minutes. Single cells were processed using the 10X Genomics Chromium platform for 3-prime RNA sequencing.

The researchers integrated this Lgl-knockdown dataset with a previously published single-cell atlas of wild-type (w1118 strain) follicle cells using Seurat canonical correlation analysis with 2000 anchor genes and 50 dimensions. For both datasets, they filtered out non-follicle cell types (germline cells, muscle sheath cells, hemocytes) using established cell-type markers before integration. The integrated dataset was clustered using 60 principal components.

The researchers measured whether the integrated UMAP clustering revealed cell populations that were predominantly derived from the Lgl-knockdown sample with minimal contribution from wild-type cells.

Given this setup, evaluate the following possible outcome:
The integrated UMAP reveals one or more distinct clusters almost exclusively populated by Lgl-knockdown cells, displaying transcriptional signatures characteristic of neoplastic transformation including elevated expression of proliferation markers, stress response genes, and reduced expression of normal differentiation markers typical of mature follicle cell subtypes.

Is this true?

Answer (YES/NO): YES